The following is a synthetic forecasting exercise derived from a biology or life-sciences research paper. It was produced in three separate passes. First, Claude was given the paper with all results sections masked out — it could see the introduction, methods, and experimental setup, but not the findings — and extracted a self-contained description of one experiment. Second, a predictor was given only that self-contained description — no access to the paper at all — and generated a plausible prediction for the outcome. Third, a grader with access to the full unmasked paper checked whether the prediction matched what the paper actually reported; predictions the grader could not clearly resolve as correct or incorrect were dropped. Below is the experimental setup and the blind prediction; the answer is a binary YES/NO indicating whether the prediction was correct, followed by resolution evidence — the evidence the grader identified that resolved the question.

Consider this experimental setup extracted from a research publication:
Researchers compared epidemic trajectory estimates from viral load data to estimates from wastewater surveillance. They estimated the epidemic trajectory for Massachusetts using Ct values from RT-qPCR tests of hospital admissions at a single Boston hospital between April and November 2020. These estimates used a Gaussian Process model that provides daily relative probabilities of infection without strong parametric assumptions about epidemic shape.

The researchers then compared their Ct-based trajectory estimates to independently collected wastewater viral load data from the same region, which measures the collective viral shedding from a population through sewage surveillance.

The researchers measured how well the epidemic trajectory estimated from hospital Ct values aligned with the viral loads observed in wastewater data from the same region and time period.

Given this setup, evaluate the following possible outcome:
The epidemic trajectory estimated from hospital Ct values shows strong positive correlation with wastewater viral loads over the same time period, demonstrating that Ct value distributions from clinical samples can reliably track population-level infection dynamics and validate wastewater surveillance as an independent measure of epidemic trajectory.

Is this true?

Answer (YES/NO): YES